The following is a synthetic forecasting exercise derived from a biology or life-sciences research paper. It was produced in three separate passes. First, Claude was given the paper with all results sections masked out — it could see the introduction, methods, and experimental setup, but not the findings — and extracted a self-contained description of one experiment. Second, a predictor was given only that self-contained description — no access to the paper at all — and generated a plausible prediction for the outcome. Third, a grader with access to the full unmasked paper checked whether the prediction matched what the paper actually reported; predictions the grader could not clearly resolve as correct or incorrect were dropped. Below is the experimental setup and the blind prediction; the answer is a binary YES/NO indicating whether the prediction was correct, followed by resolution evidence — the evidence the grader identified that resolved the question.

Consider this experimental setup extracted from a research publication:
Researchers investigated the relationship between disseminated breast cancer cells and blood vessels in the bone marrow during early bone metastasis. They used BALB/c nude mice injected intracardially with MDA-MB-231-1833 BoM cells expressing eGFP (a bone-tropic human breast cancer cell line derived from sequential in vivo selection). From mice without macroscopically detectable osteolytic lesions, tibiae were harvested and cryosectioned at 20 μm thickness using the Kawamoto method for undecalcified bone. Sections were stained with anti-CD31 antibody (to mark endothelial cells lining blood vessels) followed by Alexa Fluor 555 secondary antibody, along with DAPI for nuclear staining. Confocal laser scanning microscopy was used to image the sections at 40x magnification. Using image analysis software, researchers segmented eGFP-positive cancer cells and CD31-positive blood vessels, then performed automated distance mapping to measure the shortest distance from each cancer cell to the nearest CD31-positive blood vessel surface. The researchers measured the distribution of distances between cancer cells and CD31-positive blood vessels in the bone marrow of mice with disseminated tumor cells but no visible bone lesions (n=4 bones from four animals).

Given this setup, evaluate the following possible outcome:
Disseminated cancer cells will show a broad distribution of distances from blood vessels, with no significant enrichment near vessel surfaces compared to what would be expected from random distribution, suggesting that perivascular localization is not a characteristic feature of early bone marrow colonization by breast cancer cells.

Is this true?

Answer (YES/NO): NO